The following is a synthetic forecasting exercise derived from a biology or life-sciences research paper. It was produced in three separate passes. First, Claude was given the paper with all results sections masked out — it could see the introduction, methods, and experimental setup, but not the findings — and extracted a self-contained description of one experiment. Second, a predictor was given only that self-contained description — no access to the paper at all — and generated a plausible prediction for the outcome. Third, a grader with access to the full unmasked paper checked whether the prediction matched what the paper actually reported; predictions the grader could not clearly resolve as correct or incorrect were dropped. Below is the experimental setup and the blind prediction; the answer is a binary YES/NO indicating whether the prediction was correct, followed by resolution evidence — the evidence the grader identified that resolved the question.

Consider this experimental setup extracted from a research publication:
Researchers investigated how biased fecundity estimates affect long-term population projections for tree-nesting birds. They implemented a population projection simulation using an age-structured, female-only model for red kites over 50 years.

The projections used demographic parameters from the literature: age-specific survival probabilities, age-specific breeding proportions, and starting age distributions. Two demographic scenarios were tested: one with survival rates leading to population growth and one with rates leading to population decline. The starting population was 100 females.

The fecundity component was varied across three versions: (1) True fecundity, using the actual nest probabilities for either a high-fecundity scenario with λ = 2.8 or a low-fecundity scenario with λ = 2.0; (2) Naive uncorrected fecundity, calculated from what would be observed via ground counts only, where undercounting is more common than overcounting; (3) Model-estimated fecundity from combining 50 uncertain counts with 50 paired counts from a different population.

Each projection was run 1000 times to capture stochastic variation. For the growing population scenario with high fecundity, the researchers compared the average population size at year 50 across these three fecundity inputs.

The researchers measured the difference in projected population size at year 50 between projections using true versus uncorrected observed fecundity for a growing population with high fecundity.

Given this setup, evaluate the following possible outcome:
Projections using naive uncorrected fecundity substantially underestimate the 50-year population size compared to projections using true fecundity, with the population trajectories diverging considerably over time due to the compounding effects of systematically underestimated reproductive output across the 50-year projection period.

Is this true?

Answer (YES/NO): YES